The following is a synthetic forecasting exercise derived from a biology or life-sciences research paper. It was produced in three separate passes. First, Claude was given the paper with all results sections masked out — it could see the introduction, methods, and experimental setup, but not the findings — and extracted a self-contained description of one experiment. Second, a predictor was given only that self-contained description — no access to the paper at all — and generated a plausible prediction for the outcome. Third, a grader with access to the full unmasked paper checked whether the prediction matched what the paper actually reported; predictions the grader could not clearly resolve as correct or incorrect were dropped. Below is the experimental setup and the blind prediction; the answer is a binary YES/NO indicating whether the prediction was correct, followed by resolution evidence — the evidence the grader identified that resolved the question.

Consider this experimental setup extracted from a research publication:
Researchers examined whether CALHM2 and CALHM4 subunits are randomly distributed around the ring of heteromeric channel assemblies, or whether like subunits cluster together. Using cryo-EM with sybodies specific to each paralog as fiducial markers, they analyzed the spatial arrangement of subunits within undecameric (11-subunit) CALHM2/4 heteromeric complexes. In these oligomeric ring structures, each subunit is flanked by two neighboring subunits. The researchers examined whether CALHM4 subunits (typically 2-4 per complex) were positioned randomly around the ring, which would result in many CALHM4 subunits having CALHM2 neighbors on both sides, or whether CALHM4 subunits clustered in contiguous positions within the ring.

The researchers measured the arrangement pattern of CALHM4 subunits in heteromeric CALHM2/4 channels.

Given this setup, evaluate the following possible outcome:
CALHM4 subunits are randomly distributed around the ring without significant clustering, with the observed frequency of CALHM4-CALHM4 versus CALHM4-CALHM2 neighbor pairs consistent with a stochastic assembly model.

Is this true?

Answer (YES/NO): NO